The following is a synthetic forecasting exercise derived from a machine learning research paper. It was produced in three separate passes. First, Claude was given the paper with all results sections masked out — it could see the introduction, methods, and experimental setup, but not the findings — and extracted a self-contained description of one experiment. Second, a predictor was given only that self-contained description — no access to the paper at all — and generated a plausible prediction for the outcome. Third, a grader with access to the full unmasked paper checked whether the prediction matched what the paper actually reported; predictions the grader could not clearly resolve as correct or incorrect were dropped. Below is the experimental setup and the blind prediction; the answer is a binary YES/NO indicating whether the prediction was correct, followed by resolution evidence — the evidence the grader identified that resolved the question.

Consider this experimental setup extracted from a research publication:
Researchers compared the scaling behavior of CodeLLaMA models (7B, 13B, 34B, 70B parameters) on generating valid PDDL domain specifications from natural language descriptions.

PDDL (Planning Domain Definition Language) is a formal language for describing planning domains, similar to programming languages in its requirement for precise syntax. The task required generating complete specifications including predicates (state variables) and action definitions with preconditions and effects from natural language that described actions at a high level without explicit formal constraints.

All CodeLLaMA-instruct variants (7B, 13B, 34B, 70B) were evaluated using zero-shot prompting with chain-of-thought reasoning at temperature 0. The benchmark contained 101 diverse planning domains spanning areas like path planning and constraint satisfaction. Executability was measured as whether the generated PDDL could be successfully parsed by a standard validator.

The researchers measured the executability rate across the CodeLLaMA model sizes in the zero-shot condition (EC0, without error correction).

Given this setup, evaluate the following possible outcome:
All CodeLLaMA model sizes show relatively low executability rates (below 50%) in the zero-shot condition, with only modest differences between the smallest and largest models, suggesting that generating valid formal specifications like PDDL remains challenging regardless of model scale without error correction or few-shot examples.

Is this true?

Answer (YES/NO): YES